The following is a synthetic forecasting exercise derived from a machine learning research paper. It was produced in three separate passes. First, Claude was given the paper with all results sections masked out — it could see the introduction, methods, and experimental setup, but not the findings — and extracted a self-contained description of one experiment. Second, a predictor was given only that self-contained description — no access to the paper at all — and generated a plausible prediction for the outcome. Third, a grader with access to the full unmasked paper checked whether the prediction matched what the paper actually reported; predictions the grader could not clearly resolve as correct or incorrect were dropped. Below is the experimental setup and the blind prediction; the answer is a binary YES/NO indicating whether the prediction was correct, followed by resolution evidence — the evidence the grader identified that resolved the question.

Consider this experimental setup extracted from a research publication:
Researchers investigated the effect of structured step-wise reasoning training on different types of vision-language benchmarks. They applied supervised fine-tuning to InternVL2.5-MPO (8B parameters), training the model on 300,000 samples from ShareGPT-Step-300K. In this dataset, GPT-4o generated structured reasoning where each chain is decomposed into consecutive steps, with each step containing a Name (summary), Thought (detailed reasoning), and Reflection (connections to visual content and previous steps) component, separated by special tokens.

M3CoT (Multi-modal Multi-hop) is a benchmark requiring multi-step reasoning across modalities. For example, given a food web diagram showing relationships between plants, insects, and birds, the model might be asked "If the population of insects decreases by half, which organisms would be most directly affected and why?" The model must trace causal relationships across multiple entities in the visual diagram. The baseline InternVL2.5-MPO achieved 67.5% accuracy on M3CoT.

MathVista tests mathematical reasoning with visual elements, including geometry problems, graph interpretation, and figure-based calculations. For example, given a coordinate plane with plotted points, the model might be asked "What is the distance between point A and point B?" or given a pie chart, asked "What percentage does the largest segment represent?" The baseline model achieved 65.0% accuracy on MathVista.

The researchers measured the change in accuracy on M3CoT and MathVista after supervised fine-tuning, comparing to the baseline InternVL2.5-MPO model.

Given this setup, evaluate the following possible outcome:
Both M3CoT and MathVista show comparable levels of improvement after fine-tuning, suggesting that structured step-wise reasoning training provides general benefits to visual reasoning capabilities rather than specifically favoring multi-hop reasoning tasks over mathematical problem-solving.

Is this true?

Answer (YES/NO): NO